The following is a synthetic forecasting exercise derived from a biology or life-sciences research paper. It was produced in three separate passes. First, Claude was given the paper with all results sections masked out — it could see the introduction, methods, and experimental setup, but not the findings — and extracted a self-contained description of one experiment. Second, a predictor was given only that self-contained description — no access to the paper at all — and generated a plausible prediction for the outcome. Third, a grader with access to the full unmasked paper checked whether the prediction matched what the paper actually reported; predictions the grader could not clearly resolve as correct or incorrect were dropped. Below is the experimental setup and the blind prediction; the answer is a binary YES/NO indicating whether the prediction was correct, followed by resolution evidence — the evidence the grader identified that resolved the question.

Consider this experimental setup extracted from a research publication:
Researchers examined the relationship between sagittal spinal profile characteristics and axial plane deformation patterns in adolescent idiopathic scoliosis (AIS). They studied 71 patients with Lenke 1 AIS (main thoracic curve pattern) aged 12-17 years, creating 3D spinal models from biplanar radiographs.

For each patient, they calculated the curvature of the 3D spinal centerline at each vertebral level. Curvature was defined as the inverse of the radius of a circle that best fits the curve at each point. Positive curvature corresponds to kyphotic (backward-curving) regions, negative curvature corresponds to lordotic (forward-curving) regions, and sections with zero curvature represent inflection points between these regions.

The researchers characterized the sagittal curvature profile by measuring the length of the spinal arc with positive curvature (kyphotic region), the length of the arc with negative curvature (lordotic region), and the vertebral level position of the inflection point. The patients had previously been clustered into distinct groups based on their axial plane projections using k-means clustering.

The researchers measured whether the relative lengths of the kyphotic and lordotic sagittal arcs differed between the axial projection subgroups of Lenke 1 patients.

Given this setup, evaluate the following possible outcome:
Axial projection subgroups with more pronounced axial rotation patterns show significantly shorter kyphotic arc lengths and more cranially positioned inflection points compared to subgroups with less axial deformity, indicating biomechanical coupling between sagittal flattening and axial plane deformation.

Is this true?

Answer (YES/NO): NO